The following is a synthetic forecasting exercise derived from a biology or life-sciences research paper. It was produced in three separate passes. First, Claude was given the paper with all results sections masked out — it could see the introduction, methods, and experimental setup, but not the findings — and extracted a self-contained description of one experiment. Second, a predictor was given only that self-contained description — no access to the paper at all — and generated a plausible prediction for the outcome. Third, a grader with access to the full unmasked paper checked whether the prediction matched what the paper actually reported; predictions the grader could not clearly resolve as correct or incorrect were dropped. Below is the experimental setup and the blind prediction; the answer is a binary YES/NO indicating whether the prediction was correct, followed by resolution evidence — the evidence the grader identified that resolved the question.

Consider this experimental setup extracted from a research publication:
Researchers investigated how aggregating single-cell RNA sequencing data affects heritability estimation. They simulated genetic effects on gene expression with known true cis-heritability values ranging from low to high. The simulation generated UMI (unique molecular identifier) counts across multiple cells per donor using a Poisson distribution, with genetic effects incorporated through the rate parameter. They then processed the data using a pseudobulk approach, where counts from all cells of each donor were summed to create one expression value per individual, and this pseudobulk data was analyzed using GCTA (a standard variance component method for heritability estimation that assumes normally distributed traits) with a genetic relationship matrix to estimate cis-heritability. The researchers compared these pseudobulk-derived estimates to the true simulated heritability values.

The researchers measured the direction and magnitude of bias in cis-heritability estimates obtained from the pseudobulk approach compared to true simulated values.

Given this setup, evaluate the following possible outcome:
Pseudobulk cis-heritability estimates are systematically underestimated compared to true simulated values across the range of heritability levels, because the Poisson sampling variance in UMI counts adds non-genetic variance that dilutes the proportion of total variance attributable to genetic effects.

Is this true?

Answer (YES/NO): NO